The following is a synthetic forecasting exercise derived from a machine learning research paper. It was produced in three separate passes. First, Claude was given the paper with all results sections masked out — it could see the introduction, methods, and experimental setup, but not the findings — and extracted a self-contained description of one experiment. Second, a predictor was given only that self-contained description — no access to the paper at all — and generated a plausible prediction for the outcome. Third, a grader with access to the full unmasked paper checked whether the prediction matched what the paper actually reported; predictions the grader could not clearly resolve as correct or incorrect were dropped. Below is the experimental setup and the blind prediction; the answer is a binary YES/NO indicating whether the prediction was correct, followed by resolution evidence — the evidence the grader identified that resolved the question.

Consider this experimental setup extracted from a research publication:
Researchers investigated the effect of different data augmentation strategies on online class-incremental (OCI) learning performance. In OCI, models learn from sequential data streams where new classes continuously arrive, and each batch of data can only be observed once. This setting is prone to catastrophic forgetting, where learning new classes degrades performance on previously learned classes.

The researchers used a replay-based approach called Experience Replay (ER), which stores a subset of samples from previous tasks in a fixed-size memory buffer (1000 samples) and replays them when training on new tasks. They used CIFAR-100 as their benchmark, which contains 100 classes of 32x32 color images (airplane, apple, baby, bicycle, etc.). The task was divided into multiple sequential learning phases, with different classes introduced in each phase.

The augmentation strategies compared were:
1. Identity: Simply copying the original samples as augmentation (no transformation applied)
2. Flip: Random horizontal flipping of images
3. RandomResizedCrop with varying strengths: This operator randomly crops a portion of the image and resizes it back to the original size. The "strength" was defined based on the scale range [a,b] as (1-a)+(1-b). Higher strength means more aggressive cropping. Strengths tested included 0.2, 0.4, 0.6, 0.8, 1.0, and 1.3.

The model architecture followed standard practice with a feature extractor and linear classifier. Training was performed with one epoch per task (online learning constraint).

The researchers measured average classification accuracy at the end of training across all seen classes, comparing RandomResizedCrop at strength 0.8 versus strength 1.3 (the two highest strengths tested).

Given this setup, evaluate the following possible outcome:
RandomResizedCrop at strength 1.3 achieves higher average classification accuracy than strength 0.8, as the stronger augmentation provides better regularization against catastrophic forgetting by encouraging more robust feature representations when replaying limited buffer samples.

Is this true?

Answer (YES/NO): NO